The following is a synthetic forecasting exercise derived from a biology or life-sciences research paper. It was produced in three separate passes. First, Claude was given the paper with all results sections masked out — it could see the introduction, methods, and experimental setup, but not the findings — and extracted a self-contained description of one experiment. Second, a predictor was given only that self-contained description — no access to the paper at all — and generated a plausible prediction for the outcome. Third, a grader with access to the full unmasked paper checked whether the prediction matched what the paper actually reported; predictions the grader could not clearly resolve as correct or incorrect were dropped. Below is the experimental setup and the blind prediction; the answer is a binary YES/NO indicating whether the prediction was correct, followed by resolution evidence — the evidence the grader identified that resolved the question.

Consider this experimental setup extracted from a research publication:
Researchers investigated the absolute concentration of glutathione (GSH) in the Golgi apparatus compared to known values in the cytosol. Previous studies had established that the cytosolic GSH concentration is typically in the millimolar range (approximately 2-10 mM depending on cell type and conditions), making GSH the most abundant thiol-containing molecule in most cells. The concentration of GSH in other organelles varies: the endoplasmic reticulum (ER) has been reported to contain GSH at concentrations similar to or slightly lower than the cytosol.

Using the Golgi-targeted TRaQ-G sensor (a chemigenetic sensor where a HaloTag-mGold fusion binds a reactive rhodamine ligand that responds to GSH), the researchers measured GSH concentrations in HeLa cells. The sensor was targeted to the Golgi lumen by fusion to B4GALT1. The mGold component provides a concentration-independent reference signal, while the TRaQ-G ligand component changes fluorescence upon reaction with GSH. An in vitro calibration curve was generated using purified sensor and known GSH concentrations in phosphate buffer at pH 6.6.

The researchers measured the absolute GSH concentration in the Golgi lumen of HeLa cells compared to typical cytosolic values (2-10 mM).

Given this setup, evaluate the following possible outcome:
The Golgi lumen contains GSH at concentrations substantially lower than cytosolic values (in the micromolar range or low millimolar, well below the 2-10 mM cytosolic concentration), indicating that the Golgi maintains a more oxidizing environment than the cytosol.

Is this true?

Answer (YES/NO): NO